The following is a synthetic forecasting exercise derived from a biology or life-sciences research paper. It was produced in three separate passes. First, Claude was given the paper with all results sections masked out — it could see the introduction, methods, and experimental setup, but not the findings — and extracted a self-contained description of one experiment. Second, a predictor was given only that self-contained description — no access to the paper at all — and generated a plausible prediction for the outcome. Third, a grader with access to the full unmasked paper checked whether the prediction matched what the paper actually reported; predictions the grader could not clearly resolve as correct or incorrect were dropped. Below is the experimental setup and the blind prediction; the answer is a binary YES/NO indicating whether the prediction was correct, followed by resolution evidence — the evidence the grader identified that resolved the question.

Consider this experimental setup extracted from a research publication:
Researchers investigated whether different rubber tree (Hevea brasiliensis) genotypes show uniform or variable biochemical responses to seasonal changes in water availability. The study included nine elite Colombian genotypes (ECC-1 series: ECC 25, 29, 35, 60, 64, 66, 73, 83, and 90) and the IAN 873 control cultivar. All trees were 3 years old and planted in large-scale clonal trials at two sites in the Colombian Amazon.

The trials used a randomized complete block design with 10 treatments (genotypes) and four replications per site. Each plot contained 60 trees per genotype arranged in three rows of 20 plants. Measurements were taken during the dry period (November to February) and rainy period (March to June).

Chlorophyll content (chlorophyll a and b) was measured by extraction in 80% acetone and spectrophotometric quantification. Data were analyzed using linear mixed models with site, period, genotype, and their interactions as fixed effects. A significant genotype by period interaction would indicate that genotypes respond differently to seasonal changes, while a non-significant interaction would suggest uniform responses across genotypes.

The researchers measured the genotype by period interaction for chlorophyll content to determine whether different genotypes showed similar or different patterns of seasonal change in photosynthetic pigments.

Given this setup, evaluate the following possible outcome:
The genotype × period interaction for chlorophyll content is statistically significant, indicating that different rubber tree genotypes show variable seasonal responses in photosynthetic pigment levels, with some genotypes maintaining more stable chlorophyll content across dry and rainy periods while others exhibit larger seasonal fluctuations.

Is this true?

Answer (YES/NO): NO